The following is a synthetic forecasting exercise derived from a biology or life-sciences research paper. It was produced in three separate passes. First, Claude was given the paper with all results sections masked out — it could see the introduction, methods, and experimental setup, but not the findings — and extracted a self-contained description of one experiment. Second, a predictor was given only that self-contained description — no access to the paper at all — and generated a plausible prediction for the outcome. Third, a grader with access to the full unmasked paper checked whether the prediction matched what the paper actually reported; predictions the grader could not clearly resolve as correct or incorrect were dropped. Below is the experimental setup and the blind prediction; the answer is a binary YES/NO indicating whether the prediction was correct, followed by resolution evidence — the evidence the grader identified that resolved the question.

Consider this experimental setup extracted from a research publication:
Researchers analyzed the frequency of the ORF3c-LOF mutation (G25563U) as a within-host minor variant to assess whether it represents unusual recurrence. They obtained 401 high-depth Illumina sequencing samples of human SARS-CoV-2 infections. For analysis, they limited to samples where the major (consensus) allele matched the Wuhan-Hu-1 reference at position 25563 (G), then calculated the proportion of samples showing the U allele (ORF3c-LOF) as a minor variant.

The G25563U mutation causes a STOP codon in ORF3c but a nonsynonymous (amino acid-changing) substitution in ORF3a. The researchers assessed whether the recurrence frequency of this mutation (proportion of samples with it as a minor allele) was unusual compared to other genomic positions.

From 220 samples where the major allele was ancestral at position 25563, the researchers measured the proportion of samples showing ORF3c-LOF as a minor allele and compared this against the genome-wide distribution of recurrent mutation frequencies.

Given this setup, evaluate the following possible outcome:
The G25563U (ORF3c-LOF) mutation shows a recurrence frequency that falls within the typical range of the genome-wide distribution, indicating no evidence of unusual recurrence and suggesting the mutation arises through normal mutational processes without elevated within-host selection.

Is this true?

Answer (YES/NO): YES